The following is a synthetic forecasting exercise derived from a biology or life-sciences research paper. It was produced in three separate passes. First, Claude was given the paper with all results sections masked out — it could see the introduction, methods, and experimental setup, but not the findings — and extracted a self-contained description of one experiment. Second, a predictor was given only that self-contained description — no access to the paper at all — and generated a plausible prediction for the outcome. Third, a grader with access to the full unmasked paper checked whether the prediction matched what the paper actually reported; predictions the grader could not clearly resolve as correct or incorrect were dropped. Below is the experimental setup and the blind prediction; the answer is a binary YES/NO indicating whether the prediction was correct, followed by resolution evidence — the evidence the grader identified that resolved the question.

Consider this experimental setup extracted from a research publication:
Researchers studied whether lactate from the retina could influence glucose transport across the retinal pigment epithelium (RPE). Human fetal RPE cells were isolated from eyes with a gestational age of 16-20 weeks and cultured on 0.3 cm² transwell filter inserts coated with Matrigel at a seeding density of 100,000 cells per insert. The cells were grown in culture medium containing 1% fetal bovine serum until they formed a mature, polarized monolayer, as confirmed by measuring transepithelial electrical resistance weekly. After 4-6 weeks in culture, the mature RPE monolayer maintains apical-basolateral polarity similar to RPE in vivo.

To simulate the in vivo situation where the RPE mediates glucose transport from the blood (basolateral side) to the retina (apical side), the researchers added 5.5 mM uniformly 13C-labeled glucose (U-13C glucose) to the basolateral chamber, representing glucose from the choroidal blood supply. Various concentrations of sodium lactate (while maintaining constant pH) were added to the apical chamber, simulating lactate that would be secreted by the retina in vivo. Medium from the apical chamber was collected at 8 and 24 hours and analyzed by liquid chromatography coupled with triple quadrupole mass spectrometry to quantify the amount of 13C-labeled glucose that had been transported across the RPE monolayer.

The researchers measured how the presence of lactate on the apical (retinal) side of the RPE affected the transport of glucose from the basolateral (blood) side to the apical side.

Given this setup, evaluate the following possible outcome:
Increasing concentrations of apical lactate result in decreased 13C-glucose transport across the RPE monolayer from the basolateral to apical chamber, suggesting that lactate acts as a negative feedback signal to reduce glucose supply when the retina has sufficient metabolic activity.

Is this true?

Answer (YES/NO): NO